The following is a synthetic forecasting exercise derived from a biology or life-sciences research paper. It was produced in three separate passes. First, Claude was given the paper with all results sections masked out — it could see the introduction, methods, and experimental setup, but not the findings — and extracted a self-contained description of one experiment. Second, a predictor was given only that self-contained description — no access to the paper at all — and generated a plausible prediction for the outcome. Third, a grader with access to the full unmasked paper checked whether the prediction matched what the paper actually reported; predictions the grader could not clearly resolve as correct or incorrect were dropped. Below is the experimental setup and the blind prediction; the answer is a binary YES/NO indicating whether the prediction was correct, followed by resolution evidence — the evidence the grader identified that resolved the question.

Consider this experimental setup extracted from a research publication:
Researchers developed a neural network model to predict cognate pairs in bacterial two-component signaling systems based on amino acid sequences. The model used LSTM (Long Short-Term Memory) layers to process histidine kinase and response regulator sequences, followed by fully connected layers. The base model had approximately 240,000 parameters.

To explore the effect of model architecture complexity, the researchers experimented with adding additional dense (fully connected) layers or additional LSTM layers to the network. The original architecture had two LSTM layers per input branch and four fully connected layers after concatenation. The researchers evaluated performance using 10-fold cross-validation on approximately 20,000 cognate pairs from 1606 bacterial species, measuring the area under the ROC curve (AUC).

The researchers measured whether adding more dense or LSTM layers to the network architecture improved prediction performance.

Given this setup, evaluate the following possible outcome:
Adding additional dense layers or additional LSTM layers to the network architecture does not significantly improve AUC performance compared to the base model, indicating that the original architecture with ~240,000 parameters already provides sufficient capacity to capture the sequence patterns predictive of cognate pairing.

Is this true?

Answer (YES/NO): YES